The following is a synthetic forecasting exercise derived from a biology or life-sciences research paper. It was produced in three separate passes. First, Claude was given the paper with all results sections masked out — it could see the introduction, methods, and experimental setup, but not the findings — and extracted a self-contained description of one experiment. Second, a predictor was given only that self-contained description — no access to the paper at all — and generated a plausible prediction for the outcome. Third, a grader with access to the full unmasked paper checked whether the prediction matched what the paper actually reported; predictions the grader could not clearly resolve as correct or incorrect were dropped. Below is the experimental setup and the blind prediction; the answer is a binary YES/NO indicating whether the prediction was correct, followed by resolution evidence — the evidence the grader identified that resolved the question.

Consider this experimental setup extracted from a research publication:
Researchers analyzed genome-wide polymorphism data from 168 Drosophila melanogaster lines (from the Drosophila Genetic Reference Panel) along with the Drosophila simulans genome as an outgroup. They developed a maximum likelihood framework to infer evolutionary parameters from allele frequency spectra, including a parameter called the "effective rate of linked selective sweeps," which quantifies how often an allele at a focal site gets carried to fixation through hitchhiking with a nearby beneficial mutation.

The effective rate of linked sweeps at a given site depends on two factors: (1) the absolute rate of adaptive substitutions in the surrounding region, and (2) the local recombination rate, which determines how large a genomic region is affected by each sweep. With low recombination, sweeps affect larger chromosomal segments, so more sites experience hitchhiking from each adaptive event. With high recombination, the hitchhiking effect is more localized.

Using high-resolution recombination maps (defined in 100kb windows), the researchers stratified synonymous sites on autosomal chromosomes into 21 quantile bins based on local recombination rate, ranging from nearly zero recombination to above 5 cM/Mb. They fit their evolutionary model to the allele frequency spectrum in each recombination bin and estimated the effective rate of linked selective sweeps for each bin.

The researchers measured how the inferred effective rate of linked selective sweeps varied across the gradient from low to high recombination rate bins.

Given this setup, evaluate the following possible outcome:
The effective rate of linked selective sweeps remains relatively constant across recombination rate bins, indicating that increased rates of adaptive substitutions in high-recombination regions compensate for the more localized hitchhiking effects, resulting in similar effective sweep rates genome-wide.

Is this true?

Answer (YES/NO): NO